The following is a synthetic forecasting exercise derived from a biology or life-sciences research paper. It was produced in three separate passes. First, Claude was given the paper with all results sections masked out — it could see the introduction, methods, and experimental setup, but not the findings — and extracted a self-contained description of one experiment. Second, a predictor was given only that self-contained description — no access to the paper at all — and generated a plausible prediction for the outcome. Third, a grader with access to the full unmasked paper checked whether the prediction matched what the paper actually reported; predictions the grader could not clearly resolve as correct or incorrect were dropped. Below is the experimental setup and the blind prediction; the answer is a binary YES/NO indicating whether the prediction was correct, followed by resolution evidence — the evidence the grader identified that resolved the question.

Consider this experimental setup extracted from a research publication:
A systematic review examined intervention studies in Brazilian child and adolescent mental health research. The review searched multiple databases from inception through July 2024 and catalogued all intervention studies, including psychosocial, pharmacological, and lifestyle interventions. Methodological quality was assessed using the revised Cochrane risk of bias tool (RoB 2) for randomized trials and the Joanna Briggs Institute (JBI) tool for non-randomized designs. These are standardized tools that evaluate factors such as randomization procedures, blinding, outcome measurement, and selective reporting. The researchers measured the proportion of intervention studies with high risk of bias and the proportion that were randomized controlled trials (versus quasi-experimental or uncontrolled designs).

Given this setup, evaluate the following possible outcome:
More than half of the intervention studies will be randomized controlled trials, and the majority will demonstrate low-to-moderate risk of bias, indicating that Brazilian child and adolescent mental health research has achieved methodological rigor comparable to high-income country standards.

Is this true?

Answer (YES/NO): NO